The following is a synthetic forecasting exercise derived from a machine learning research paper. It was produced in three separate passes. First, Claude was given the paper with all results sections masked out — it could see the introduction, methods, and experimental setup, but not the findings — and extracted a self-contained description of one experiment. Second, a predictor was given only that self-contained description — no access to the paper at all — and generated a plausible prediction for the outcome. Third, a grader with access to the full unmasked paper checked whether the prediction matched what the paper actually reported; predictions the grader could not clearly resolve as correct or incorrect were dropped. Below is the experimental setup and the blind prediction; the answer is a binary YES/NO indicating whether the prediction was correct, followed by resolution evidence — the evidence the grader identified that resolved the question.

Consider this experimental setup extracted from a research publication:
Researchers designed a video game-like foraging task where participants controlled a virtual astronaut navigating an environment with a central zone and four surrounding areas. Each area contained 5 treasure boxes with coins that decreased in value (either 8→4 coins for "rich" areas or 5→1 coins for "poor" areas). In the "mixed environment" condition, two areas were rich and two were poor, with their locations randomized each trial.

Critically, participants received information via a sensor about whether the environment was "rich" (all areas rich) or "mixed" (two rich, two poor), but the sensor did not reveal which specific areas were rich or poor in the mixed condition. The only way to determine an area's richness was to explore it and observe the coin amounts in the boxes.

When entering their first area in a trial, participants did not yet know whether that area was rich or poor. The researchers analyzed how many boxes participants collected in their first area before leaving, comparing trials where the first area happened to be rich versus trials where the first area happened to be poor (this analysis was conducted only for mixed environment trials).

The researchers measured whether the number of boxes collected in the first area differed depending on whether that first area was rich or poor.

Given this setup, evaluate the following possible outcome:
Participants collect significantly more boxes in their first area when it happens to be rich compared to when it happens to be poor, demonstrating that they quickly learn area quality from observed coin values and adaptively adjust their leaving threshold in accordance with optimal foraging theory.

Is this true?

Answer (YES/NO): YES